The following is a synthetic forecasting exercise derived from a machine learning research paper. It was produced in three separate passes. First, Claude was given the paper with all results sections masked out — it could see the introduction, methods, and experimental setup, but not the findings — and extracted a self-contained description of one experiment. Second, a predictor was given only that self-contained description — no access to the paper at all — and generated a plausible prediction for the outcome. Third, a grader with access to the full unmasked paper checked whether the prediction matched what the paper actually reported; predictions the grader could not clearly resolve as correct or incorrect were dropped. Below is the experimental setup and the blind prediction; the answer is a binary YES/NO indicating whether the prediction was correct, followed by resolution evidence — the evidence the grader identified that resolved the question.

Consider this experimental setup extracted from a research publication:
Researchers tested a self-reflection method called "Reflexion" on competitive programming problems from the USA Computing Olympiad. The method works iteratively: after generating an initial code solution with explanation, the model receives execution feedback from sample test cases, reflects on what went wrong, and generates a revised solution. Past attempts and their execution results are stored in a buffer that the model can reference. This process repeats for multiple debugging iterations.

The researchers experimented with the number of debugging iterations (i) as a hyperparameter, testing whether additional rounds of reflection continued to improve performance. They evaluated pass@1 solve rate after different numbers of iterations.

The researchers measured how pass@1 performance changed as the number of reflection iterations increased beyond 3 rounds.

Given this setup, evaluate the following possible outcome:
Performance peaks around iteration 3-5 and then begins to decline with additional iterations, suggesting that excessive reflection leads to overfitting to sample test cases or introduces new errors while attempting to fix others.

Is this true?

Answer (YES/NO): NO